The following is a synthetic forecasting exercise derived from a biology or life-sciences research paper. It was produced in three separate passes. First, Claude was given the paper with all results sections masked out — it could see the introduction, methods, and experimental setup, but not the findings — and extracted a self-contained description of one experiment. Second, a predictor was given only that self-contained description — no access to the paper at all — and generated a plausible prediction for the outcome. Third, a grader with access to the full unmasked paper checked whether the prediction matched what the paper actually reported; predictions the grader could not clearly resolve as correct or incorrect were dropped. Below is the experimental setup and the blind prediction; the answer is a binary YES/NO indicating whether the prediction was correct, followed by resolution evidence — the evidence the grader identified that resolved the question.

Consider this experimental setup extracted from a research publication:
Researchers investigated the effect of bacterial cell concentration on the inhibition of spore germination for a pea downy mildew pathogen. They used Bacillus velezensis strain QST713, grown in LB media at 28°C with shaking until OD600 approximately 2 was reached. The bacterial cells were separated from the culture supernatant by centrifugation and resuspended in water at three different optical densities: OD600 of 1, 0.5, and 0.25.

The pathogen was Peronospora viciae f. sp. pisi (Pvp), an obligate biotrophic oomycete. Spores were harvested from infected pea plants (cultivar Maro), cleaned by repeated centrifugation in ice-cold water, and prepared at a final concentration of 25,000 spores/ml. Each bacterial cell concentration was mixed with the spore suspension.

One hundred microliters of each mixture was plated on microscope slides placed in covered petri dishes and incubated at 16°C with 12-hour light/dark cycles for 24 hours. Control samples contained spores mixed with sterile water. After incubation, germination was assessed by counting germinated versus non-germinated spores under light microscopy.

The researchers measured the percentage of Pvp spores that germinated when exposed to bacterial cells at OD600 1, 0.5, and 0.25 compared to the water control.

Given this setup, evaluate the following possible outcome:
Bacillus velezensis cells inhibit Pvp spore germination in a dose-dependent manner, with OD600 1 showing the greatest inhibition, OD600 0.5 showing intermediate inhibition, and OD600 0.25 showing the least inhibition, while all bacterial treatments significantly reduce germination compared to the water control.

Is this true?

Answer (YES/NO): NO